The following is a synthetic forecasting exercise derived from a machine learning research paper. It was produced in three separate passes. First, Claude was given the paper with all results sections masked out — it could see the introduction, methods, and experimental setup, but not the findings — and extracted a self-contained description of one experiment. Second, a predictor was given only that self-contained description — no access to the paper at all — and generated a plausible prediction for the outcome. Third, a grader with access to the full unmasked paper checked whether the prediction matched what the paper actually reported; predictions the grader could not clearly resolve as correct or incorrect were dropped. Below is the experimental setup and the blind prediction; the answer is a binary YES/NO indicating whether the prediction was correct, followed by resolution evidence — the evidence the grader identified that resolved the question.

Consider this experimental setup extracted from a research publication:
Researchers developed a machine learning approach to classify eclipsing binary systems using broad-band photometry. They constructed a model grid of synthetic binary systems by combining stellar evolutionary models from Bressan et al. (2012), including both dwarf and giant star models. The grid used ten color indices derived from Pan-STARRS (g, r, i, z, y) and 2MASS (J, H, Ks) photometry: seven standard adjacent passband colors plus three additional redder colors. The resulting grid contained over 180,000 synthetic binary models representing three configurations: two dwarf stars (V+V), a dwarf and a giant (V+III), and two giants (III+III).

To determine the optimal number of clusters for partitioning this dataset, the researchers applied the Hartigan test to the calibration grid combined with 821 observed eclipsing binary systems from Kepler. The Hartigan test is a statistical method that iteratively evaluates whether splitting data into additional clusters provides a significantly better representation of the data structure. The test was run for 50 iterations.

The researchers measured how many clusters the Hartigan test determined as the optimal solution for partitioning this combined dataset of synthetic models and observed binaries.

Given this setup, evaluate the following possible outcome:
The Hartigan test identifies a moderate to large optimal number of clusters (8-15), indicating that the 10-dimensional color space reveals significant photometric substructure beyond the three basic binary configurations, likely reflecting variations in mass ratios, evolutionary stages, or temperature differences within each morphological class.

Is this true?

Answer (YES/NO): NO